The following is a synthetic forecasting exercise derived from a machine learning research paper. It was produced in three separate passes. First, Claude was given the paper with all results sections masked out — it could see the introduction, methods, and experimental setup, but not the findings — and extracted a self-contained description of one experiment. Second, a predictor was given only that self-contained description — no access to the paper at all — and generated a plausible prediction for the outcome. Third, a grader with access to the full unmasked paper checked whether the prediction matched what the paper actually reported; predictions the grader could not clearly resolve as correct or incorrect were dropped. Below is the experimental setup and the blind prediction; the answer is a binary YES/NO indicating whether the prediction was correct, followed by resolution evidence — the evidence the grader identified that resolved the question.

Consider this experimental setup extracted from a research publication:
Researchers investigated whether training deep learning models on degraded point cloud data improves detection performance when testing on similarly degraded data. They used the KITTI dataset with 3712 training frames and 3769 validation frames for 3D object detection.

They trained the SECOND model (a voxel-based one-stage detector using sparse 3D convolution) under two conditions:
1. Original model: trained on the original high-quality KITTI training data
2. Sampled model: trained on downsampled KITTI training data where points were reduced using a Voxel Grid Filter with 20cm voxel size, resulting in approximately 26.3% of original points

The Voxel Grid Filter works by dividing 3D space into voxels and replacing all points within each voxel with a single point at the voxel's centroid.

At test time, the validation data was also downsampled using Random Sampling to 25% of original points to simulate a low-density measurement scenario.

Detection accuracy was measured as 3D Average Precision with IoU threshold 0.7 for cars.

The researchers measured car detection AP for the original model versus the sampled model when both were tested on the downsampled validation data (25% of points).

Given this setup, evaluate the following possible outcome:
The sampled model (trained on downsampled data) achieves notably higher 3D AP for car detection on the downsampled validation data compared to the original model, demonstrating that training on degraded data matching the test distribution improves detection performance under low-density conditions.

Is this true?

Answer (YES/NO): NO